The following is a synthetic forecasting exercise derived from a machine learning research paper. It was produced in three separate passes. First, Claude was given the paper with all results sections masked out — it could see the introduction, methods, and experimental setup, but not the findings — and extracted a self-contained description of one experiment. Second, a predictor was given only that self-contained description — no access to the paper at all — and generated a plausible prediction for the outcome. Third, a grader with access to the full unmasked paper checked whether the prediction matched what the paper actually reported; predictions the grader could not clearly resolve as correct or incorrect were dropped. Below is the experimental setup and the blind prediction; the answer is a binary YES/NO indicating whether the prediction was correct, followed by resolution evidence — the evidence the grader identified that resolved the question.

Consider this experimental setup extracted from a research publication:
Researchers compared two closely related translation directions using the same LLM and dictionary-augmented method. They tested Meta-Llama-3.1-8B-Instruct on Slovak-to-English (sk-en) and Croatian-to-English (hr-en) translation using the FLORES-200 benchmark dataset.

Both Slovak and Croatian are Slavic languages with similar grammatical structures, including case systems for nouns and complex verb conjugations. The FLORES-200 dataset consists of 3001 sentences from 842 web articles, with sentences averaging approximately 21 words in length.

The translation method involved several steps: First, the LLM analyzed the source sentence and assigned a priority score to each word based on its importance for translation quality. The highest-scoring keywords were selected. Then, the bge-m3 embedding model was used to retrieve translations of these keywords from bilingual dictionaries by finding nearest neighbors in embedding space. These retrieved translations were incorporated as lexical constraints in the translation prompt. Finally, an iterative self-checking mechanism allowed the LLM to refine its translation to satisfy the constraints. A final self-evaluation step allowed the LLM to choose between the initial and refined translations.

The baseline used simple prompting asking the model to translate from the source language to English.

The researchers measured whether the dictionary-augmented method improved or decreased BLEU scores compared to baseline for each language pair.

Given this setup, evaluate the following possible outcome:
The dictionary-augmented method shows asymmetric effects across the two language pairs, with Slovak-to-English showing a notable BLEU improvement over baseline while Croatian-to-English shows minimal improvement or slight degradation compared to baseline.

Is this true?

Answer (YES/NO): NO